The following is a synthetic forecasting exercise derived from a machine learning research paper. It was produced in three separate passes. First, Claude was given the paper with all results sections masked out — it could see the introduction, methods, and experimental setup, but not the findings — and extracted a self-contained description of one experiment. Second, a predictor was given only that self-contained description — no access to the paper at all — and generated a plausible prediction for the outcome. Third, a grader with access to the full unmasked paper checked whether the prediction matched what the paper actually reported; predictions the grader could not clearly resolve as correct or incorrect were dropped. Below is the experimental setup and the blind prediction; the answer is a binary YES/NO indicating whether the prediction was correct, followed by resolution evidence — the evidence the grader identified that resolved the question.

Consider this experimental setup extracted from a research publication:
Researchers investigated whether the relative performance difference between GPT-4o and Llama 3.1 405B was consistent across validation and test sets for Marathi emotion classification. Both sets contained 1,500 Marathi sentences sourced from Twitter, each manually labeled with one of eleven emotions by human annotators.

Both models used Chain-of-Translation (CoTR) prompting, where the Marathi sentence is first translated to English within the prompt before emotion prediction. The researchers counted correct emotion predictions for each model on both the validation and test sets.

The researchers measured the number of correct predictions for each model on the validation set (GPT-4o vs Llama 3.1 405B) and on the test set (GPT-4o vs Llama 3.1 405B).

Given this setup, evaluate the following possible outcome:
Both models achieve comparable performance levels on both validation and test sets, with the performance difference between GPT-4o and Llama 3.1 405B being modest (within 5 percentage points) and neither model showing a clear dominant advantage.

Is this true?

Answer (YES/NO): NO